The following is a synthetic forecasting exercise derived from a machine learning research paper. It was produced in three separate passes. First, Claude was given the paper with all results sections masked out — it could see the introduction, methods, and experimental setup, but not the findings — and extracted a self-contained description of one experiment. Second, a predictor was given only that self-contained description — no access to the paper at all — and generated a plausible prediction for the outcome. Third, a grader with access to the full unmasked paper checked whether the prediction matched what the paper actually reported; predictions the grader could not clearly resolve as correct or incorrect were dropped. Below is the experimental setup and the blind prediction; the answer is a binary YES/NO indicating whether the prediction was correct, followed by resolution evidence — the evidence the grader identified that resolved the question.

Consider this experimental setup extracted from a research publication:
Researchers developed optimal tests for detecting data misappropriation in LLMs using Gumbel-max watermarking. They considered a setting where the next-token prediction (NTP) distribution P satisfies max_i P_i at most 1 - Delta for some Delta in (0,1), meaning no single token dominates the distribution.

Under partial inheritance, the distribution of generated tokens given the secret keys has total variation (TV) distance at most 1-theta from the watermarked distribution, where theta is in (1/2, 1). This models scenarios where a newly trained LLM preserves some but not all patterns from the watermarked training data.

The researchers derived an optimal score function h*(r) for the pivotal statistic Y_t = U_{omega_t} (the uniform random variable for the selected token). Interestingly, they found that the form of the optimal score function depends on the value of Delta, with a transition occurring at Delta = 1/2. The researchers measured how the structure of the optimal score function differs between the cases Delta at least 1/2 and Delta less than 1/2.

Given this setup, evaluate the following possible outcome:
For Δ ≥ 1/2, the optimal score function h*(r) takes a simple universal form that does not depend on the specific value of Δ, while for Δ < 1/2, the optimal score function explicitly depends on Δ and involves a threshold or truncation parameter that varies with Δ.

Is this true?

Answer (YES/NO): NO